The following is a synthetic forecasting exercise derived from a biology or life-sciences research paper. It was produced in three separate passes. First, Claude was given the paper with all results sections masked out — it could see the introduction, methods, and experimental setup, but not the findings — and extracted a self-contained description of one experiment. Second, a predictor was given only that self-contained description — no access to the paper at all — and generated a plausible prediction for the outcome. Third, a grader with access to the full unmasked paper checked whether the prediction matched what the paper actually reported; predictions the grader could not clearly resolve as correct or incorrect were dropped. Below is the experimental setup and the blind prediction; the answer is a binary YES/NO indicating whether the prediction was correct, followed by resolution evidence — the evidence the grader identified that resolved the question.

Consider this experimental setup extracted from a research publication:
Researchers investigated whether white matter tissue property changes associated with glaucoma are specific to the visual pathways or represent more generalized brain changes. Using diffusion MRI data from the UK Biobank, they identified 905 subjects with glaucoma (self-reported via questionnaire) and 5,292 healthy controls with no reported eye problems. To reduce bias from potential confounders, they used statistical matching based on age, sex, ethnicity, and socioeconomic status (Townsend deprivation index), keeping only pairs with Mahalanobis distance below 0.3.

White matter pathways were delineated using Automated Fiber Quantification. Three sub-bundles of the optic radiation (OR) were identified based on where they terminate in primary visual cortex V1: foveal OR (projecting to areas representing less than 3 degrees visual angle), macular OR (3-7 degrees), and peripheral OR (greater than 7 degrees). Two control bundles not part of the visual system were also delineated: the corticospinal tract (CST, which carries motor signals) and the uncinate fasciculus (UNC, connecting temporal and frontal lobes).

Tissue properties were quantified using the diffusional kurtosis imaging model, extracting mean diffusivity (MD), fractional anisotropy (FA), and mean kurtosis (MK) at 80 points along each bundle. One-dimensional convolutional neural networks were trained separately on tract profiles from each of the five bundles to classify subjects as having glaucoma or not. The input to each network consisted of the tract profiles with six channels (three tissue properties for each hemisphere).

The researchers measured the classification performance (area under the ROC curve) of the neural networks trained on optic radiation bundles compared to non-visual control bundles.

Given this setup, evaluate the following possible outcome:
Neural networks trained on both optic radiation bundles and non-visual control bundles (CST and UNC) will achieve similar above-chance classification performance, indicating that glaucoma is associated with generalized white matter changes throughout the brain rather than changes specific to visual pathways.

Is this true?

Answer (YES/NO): NO